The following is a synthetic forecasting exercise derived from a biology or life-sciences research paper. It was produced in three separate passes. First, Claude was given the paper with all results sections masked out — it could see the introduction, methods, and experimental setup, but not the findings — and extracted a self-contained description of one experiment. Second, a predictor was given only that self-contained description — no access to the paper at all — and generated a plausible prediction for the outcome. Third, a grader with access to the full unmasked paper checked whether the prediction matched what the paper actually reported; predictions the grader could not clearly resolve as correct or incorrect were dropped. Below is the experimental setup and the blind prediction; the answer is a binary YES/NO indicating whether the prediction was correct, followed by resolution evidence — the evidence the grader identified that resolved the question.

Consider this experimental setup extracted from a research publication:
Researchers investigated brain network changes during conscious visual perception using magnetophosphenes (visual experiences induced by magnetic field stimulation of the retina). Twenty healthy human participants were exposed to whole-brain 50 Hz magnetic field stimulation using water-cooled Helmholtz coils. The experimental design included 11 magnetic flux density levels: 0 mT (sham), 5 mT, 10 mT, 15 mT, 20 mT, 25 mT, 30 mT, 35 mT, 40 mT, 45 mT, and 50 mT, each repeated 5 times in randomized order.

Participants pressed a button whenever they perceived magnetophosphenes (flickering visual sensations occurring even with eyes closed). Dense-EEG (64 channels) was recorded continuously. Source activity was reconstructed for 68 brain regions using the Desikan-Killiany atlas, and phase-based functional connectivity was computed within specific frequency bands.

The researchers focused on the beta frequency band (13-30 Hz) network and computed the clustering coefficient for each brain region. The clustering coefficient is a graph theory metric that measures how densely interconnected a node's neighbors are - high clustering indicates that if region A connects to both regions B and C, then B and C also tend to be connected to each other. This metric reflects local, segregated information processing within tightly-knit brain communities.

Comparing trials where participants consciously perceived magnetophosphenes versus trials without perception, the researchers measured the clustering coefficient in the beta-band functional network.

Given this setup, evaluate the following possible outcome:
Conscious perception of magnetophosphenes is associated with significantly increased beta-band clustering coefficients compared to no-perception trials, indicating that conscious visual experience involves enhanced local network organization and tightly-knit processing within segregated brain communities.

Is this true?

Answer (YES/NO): YES